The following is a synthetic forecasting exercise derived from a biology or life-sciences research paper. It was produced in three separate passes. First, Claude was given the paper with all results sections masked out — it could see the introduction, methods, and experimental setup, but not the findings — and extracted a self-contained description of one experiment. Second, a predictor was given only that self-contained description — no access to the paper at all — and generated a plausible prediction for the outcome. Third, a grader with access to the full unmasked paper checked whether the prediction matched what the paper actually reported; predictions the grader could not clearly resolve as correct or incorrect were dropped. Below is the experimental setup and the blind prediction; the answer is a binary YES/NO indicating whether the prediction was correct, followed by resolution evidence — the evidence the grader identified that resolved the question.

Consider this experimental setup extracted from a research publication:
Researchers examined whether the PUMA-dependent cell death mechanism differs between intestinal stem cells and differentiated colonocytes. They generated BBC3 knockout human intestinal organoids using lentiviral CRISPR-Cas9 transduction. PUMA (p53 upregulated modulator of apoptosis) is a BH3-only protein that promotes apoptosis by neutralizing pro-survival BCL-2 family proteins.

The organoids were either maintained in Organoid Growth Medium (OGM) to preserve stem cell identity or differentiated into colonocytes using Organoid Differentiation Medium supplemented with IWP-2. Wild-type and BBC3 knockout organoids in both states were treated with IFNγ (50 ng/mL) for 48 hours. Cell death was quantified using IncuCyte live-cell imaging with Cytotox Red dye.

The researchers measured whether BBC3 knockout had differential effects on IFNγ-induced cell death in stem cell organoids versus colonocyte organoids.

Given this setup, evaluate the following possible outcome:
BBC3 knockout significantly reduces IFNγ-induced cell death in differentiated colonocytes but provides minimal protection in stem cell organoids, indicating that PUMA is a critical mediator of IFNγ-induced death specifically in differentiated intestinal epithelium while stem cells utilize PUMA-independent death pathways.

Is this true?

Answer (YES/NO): NO